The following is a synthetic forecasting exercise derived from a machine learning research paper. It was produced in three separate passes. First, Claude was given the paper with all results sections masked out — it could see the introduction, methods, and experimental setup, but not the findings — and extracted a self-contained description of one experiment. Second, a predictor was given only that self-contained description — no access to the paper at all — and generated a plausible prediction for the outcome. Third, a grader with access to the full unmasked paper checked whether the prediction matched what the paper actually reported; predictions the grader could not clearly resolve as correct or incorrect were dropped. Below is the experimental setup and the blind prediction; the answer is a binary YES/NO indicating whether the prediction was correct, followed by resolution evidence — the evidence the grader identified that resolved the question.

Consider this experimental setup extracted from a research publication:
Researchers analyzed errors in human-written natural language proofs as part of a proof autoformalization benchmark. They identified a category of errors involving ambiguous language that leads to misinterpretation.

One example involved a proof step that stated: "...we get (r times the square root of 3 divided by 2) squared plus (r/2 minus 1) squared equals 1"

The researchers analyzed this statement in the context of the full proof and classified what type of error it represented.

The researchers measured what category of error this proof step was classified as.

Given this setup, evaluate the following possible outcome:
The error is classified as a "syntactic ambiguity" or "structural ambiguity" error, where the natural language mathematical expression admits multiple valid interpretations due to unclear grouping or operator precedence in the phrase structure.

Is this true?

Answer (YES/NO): NO